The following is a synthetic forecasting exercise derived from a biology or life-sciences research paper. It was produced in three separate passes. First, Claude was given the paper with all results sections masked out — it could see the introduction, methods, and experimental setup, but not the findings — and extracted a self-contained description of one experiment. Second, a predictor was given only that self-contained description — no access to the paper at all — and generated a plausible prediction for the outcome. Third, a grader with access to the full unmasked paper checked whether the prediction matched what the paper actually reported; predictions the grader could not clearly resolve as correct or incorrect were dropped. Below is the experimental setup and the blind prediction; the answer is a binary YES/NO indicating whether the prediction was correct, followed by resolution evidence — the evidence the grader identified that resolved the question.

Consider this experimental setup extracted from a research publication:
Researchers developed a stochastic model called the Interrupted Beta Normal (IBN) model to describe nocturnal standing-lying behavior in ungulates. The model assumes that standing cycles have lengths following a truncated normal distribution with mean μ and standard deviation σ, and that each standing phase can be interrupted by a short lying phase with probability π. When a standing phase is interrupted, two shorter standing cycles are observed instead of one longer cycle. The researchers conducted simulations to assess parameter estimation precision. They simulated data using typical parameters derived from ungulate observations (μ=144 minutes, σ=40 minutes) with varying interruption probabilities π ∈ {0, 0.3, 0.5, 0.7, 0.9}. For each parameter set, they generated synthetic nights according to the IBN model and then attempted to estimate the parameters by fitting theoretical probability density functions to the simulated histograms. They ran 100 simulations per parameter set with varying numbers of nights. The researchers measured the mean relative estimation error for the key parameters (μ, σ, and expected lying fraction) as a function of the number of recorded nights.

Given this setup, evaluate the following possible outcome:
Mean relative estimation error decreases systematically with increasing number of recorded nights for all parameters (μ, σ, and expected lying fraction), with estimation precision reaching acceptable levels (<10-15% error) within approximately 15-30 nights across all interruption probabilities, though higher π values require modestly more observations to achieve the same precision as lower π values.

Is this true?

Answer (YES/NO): NO